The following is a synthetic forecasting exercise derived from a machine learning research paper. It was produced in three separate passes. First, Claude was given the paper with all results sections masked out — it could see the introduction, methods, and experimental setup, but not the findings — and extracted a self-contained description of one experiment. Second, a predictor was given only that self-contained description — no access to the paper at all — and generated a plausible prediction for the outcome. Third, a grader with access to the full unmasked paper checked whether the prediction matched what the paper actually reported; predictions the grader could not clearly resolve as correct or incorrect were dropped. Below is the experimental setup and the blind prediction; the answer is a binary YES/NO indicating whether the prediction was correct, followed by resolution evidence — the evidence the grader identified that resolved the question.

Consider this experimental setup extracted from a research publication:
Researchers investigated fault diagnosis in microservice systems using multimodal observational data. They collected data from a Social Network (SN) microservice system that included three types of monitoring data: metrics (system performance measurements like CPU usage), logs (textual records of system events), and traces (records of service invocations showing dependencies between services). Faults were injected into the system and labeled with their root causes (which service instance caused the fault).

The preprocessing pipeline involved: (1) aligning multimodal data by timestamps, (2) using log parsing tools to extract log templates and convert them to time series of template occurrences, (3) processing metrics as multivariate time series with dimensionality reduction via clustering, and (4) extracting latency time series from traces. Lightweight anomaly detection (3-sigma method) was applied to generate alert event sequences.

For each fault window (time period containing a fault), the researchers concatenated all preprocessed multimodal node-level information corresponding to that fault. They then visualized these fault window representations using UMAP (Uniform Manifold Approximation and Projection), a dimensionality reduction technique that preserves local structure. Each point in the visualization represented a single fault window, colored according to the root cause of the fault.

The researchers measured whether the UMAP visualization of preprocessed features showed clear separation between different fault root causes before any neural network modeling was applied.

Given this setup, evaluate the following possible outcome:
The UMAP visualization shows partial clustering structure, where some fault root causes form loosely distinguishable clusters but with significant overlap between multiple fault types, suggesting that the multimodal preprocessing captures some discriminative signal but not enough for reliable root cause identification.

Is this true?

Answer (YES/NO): NO